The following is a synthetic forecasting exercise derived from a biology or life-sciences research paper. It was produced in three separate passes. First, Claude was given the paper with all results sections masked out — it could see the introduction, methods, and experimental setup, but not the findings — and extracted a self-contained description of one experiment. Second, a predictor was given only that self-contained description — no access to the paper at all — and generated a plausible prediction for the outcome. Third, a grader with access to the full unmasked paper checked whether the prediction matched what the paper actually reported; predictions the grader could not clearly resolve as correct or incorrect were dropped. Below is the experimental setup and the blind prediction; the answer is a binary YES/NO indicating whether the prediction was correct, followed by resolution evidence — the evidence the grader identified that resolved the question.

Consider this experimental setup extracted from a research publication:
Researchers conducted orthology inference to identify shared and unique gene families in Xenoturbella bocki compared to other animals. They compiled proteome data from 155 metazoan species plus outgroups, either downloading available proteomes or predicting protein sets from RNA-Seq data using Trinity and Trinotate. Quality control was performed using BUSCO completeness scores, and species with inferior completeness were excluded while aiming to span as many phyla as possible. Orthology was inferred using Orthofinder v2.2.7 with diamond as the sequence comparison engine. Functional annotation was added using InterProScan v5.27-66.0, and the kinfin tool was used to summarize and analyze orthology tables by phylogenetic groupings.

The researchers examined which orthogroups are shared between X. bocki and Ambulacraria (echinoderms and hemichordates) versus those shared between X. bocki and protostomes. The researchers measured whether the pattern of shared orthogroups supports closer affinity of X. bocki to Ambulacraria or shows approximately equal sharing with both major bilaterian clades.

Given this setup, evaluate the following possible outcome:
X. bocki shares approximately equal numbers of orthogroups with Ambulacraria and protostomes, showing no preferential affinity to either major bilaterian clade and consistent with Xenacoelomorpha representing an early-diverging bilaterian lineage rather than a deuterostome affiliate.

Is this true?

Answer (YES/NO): NO